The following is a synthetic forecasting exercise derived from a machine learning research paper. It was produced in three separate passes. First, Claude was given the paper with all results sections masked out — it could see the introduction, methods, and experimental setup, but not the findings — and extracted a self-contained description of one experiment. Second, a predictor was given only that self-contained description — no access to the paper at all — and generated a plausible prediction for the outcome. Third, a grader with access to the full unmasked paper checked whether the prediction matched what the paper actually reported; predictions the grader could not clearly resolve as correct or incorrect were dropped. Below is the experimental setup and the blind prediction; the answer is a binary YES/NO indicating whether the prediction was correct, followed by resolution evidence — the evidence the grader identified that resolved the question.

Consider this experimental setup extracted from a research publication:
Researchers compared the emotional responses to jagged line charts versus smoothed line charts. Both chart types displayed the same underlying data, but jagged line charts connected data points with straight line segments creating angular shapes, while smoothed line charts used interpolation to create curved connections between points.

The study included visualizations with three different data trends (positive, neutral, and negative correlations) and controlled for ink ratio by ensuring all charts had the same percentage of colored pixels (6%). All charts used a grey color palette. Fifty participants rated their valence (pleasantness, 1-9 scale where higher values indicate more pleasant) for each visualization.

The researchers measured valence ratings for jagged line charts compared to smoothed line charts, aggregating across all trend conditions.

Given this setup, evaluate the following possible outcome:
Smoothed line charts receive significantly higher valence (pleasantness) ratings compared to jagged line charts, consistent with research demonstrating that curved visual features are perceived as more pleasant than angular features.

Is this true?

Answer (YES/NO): NO